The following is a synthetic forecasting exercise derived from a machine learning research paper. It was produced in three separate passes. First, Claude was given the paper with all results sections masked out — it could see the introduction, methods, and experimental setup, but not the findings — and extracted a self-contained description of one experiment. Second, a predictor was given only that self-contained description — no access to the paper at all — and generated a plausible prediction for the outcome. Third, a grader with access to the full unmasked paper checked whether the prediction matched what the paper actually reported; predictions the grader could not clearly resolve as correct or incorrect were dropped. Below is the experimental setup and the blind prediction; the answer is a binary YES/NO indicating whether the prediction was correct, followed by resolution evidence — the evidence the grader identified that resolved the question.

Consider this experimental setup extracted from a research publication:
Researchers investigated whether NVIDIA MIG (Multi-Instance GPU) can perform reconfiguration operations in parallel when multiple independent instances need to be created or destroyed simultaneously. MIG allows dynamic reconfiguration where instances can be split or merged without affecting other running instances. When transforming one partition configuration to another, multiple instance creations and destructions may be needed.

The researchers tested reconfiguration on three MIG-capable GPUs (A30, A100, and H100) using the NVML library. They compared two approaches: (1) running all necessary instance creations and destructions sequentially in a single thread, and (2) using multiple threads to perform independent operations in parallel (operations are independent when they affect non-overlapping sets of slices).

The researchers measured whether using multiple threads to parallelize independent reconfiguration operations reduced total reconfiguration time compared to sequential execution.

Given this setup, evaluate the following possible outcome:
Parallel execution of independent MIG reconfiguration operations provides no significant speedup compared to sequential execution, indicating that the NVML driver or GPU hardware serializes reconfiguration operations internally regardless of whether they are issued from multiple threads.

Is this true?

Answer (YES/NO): YES